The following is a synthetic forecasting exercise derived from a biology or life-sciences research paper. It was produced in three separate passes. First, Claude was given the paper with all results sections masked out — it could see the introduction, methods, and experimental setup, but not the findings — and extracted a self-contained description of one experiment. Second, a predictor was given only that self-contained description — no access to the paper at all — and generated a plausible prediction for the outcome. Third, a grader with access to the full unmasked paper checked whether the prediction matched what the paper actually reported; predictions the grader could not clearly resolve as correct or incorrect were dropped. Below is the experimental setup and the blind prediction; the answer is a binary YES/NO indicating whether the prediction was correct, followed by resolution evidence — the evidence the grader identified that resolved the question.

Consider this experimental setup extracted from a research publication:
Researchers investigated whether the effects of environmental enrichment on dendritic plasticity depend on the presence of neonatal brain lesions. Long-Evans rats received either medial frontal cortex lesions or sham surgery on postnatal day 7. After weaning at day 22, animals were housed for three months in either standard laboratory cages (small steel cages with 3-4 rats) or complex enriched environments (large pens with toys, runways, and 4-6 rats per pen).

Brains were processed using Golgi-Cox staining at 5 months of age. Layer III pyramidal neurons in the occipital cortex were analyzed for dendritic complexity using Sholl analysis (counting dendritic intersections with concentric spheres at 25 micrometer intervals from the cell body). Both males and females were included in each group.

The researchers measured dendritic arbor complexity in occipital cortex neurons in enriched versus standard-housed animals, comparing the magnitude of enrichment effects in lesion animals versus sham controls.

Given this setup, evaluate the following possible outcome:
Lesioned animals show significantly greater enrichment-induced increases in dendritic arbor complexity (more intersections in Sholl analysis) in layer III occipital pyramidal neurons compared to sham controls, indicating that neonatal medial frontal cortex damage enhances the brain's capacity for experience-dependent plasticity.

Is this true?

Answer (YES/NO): NO